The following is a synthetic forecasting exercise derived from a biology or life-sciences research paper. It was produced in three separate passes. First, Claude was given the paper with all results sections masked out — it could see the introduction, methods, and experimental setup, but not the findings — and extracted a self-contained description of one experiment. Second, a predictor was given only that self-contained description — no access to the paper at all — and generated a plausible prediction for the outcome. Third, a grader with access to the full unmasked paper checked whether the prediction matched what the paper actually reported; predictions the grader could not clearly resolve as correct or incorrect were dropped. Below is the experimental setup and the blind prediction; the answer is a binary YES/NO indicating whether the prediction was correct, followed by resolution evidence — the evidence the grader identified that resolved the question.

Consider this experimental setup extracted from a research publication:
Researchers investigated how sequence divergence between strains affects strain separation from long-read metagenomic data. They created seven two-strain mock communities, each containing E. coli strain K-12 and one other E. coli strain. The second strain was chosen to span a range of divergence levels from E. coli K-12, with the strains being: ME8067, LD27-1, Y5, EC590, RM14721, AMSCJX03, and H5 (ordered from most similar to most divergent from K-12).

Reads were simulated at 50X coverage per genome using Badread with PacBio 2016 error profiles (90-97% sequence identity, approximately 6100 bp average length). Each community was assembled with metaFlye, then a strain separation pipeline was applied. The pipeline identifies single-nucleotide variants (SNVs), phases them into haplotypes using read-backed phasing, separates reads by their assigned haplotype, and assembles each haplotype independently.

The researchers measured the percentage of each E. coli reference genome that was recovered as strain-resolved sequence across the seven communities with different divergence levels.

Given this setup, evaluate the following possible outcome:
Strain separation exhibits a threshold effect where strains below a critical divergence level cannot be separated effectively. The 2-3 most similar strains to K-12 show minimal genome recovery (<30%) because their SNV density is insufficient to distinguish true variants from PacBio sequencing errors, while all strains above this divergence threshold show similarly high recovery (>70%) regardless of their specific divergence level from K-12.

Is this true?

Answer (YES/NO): NO